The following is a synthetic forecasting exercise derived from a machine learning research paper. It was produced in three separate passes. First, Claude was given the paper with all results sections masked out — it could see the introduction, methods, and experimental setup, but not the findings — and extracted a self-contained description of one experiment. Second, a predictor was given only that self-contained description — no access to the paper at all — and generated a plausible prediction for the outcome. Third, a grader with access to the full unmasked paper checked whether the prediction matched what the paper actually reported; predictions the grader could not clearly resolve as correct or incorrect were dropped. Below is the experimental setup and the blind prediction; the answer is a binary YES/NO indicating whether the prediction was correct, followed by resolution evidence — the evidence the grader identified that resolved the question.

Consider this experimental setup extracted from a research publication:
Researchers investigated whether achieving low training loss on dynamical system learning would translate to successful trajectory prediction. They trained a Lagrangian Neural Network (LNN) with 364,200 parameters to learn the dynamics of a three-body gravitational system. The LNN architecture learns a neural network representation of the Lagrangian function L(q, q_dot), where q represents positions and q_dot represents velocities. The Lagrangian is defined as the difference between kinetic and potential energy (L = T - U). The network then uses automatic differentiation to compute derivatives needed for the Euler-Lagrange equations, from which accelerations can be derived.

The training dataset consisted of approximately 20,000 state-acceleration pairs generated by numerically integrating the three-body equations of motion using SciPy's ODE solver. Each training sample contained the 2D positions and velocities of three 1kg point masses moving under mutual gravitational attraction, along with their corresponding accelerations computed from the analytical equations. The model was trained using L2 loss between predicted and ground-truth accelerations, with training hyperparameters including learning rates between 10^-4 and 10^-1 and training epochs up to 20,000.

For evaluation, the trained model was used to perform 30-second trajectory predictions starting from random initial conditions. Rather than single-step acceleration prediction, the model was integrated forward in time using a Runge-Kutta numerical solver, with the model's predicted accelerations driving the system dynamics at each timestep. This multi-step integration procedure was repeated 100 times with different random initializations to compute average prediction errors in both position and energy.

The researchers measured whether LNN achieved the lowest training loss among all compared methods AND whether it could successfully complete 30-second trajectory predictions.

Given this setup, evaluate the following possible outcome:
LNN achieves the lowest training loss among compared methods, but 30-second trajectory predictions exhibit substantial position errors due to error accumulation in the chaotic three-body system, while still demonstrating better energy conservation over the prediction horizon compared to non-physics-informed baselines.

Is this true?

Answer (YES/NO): NO